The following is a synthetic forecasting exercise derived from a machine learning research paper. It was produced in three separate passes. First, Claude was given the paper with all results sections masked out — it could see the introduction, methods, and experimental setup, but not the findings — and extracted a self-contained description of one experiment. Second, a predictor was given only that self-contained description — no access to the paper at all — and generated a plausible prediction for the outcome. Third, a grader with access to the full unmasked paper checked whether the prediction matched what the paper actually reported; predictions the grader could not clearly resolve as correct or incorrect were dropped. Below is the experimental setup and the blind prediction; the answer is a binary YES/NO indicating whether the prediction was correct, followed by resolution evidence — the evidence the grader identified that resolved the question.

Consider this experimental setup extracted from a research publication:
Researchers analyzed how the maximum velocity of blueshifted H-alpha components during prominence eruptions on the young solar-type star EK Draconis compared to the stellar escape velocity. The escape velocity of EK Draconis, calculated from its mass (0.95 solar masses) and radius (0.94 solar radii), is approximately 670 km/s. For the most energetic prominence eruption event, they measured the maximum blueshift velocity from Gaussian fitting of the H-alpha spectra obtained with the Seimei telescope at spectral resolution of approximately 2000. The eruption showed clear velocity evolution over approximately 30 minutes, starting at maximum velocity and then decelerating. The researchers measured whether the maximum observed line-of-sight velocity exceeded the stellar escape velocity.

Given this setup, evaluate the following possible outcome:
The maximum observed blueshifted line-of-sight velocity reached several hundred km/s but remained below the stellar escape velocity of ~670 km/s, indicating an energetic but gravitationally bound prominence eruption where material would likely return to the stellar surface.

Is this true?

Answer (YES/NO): NO